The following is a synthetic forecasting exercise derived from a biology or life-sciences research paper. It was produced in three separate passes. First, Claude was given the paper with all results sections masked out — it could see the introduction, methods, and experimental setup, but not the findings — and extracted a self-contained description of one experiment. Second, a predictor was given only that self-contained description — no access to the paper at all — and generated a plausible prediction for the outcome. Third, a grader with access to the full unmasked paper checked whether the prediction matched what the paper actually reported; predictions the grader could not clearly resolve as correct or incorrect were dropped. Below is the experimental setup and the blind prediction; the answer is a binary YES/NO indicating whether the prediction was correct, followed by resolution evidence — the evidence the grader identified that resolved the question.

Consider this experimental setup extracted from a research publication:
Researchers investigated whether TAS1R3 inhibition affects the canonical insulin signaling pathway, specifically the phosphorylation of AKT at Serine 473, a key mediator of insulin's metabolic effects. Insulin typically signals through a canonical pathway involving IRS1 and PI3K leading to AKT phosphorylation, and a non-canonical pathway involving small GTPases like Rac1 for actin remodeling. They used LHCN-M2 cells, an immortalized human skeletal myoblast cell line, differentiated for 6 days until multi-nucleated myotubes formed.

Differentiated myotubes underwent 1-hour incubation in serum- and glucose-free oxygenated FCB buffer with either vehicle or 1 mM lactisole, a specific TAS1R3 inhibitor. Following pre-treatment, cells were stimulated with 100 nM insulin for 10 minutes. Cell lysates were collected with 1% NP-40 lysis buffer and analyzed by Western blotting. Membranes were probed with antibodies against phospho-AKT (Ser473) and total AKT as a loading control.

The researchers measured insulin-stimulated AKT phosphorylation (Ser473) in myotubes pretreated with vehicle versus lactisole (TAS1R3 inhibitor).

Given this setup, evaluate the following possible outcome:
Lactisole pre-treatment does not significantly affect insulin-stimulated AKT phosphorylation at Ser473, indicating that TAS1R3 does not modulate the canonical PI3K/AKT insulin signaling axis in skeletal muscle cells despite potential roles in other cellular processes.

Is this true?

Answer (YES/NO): YES